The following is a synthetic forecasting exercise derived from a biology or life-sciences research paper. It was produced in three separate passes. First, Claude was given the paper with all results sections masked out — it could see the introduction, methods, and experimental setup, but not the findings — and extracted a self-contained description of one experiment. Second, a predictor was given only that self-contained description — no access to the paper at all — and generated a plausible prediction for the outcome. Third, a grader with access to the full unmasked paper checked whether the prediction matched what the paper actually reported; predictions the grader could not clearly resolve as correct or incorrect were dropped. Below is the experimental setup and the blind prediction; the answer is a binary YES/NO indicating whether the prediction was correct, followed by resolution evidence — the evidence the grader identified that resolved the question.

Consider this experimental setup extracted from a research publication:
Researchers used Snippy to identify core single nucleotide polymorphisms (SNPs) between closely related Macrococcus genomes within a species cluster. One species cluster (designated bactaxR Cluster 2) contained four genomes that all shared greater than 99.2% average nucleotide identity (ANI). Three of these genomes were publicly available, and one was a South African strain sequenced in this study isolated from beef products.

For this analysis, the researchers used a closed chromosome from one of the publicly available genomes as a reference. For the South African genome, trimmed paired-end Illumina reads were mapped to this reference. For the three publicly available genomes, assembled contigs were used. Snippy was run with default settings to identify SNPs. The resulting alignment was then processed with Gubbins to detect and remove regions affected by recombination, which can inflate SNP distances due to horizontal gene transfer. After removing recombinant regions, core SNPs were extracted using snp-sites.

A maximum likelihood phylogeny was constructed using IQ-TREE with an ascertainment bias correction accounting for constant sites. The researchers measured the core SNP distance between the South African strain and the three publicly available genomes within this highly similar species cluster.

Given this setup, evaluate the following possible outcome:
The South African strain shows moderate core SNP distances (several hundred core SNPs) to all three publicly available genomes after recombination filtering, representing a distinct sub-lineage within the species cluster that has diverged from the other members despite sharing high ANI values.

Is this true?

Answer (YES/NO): NO